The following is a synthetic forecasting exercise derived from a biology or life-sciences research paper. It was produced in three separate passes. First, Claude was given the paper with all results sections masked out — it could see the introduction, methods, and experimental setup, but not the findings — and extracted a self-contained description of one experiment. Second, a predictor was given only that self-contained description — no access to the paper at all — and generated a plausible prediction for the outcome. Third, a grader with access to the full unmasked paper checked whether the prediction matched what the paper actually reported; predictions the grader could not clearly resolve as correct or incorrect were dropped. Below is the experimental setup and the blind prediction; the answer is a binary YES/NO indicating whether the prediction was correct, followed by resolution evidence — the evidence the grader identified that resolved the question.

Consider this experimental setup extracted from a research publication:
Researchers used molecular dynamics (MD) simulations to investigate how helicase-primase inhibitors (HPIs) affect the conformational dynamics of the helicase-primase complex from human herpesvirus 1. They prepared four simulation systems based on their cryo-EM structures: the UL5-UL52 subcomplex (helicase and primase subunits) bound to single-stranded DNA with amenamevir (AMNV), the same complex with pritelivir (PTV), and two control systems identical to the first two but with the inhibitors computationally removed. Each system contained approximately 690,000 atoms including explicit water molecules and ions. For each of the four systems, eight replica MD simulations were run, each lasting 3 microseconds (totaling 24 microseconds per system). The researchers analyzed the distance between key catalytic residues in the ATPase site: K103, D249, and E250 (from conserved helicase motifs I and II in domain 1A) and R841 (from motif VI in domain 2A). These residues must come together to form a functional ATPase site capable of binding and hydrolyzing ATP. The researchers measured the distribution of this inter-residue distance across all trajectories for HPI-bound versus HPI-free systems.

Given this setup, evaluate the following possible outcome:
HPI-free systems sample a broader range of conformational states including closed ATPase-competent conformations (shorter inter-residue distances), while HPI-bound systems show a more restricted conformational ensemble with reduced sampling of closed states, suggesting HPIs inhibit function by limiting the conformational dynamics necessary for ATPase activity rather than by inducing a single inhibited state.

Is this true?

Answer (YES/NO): NO